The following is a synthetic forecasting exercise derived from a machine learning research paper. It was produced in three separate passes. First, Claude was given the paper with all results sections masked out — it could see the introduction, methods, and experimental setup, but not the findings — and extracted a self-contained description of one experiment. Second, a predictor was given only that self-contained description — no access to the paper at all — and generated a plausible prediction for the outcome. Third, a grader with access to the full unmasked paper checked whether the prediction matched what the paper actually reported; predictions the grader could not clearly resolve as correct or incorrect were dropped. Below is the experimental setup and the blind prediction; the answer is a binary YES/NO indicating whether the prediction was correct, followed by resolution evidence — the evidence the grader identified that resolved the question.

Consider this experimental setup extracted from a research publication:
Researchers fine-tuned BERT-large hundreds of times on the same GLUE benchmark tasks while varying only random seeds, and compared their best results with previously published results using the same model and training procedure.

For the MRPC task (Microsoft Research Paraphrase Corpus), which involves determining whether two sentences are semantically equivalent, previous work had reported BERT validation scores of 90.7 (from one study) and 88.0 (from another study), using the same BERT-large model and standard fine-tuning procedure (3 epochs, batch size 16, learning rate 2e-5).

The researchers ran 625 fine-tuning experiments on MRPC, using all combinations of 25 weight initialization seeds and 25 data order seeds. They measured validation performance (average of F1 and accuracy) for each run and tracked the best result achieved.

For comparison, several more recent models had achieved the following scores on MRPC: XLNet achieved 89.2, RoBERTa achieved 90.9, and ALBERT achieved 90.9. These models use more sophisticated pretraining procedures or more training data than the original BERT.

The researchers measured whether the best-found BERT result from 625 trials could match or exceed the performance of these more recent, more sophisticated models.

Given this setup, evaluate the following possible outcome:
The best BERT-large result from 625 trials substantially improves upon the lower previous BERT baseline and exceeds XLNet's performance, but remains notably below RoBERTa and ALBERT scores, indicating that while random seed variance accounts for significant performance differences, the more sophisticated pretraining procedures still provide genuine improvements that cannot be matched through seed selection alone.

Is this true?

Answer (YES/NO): NO